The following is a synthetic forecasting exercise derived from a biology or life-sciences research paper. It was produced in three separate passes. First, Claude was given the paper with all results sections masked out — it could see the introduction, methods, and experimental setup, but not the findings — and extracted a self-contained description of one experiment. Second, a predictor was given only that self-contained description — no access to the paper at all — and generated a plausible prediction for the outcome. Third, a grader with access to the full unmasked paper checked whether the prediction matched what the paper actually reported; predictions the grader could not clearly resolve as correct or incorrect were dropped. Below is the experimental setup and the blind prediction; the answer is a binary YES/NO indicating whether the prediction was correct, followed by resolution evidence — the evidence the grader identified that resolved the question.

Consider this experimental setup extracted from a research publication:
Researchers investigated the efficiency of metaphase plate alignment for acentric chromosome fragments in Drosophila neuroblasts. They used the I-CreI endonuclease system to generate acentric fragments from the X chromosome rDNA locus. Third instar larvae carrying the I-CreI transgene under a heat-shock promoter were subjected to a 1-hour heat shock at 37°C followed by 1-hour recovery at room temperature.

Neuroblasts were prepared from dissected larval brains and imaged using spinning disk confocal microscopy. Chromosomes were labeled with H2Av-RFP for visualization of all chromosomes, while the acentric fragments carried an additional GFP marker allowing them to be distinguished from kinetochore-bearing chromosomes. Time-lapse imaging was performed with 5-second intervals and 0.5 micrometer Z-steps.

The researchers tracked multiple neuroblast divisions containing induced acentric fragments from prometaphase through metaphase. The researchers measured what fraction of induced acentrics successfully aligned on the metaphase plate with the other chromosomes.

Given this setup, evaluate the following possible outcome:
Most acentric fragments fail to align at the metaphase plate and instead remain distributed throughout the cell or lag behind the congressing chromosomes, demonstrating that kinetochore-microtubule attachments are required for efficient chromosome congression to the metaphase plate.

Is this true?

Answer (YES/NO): NO